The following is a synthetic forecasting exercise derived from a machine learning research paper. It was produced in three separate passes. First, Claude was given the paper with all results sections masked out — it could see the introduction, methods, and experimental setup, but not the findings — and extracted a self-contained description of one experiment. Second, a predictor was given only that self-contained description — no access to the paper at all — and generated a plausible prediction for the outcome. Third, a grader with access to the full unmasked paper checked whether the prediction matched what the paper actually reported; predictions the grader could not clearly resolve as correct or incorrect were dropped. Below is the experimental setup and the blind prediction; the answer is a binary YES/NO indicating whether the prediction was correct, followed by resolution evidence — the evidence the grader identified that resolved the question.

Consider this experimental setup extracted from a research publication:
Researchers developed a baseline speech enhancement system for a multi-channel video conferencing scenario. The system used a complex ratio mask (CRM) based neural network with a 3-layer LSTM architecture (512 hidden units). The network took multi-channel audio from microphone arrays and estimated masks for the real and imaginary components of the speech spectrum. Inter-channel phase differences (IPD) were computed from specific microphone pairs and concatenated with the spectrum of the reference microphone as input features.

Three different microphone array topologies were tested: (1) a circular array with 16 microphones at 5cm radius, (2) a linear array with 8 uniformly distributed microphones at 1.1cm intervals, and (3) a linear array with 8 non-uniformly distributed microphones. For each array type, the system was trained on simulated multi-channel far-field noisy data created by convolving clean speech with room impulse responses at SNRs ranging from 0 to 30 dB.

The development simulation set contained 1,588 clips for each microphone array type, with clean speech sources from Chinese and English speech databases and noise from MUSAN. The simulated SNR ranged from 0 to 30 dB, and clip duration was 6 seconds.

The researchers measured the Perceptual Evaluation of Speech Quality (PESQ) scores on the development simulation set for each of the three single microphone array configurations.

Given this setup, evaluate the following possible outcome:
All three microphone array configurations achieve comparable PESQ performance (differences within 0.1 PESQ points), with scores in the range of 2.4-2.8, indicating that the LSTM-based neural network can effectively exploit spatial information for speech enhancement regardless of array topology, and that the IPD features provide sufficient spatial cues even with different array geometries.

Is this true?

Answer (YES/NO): NO